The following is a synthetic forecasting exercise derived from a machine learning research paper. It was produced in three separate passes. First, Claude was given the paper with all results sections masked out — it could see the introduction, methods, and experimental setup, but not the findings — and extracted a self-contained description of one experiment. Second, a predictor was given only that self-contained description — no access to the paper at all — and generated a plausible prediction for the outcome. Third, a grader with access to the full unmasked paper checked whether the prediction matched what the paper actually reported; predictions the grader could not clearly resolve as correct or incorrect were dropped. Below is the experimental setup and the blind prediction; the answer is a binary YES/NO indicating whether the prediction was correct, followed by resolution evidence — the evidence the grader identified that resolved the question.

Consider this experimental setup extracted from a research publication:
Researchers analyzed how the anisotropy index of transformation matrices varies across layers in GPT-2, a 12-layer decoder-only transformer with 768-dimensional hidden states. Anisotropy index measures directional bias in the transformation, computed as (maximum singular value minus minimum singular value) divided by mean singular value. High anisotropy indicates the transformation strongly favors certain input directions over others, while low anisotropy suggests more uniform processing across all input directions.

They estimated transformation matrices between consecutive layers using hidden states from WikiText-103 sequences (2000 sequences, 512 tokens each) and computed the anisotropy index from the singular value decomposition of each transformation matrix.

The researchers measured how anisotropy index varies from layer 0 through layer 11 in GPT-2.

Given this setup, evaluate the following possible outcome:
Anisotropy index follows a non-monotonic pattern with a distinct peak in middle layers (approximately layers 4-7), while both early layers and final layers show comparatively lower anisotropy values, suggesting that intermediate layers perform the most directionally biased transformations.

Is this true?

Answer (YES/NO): NO